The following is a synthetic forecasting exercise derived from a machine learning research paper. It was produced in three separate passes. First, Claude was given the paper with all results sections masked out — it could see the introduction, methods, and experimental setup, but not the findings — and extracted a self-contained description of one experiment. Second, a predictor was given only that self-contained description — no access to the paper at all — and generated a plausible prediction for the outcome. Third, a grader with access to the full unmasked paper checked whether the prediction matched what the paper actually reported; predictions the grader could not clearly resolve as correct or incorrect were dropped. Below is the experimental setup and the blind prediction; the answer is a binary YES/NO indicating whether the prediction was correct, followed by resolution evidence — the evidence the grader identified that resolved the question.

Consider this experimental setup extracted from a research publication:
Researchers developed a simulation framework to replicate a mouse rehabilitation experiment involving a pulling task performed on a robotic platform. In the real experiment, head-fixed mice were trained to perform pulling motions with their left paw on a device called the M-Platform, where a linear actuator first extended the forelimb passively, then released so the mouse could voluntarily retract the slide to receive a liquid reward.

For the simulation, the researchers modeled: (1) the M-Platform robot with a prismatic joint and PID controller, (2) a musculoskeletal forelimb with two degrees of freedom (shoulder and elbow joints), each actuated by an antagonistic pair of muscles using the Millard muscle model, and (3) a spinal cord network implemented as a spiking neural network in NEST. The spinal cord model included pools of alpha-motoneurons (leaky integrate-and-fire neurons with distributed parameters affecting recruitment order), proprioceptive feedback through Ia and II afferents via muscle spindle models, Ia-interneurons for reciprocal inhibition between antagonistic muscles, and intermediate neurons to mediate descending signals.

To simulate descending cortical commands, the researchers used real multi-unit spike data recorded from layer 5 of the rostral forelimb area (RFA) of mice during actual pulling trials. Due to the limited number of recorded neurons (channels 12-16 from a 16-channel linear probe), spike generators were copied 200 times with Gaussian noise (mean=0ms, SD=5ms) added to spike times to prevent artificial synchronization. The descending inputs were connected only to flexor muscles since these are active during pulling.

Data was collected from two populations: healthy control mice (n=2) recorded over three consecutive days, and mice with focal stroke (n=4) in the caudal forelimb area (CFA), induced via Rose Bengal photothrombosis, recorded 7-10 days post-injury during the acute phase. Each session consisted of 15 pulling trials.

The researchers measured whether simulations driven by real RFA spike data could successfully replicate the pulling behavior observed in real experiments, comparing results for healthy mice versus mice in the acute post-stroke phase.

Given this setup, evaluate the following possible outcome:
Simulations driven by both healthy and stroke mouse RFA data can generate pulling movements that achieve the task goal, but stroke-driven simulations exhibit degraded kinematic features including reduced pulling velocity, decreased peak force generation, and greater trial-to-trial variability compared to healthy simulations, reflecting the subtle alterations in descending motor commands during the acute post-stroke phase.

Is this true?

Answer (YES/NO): NO